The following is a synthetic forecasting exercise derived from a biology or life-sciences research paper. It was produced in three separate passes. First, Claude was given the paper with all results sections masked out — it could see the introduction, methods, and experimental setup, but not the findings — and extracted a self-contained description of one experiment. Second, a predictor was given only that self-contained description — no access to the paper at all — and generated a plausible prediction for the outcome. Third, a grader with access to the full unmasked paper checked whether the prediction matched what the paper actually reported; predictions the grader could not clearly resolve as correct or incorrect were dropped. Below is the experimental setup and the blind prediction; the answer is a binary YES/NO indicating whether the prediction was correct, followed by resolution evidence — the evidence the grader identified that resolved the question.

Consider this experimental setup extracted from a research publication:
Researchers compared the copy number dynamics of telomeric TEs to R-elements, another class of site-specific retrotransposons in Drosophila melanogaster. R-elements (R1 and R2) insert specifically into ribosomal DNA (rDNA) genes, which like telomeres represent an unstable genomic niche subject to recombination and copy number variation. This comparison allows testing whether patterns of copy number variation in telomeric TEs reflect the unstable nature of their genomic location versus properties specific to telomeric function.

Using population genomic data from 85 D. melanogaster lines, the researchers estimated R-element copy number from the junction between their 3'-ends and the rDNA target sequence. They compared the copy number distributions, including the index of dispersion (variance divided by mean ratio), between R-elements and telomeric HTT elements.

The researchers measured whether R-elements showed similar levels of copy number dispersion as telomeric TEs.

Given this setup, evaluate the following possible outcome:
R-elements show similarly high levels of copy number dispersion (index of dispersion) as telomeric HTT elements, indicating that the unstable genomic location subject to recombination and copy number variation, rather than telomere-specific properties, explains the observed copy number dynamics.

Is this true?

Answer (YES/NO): YES